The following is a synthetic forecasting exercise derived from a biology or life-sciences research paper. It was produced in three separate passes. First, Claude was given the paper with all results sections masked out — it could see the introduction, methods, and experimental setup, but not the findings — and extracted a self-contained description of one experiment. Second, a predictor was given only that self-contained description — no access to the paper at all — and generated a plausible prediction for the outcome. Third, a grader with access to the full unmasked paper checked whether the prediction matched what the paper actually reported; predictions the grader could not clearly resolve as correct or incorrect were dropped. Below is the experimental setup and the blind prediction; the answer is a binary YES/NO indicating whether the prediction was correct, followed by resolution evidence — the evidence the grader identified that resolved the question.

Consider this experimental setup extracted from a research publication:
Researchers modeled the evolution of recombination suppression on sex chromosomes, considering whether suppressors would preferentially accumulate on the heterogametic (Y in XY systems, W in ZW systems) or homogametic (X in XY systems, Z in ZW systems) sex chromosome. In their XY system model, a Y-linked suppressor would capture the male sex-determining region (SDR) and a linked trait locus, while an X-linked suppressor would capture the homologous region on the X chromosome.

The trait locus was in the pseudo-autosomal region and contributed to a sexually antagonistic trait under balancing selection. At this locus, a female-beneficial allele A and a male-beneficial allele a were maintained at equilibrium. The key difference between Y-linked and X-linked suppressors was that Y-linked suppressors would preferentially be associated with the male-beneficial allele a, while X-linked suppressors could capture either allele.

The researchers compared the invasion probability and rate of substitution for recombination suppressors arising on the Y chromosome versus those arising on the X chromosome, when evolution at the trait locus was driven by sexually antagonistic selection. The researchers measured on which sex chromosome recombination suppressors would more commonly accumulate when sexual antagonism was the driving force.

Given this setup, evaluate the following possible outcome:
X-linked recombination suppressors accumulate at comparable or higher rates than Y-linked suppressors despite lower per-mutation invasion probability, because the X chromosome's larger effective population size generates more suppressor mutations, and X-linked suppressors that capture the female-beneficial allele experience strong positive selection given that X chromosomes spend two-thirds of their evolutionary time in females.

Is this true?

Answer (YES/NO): NO